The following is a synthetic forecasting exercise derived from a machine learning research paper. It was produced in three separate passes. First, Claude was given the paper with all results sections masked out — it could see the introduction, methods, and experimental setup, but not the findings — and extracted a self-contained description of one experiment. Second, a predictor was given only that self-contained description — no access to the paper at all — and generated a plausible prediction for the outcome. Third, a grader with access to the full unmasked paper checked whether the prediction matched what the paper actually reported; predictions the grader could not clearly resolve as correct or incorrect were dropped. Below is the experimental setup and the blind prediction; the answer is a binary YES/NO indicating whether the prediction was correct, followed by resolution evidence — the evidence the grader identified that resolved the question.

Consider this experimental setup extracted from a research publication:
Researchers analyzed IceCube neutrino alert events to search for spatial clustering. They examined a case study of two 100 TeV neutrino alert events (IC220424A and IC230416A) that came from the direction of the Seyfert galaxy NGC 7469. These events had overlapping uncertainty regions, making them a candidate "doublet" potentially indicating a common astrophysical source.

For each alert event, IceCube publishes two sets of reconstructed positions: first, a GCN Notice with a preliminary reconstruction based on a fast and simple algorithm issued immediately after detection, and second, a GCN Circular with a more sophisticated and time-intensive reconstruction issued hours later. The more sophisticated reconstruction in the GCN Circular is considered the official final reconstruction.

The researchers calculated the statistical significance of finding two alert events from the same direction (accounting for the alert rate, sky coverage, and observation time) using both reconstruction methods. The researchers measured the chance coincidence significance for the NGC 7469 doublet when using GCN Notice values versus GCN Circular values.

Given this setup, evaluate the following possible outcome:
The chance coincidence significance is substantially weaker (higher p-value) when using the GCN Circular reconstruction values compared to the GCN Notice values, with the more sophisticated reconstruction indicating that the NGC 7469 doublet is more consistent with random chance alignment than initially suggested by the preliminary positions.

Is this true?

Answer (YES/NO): YES